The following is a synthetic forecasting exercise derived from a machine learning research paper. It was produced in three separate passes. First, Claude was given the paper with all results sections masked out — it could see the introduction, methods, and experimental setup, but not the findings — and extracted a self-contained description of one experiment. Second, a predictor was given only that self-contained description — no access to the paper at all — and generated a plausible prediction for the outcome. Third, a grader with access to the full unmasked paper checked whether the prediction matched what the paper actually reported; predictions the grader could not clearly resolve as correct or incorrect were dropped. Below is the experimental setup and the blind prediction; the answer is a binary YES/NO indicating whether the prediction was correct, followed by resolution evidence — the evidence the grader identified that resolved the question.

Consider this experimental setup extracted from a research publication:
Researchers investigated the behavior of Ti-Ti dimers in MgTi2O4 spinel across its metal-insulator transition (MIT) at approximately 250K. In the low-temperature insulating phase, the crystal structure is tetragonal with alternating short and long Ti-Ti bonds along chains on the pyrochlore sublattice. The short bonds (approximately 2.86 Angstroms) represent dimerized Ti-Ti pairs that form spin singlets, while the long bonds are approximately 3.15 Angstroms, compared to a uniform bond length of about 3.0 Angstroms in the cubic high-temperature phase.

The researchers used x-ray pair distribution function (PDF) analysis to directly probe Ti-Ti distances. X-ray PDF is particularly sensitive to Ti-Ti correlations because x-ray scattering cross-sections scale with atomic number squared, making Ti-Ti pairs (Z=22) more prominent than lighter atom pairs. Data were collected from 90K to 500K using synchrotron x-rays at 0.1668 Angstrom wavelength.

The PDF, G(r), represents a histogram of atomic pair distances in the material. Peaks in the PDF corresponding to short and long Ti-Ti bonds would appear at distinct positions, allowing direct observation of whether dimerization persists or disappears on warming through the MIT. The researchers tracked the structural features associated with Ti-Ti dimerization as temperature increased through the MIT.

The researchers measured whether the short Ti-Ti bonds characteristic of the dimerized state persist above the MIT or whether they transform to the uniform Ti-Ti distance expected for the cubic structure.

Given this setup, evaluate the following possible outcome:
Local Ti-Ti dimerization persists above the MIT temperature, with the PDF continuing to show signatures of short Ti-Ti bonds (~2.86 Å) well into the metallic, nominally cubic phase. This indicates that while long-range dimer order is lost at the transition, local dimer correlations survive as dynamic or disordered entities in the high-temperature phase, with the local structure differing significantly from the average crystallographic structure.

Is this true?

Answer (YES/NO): NO